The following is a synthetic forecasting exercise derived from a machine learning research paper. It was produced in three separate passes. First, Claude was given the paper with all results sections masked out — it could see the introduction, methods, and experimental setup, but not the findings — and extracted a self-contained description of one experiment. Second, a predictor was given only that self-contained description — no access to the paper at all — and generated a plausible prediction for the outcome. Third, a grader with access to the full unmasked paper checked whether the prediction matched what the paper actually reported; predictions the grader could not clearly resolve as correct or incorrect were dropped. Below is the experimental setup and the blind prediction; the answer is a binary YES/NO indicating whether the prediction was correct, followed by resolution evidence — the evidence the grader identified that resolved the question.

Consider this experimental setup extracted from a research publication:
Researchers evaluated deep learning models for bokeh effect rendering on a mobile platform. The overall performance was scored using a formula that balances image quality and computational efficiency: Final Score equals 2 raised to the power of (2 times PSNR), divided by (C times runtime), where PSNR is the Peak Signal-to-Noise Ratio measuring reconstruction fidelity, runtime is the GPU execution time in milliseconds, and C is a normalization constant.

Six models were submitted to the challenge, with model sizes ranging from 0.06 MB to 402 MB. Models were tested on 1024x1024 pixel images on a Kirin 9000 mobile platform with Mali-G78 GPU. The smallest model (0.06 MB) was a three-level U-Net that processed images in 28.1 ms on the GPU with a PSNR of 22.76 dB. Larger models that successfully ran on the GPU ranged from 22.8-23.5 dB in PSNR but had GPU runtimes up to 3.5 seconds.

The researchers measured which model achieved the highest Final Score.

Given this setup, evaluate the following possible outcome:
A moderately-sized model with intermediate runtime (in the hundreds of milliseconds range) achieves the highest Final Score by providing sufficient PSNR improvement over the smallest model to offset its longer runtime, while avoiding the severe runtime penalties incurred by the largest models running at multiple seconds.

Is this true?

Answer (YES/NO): NO